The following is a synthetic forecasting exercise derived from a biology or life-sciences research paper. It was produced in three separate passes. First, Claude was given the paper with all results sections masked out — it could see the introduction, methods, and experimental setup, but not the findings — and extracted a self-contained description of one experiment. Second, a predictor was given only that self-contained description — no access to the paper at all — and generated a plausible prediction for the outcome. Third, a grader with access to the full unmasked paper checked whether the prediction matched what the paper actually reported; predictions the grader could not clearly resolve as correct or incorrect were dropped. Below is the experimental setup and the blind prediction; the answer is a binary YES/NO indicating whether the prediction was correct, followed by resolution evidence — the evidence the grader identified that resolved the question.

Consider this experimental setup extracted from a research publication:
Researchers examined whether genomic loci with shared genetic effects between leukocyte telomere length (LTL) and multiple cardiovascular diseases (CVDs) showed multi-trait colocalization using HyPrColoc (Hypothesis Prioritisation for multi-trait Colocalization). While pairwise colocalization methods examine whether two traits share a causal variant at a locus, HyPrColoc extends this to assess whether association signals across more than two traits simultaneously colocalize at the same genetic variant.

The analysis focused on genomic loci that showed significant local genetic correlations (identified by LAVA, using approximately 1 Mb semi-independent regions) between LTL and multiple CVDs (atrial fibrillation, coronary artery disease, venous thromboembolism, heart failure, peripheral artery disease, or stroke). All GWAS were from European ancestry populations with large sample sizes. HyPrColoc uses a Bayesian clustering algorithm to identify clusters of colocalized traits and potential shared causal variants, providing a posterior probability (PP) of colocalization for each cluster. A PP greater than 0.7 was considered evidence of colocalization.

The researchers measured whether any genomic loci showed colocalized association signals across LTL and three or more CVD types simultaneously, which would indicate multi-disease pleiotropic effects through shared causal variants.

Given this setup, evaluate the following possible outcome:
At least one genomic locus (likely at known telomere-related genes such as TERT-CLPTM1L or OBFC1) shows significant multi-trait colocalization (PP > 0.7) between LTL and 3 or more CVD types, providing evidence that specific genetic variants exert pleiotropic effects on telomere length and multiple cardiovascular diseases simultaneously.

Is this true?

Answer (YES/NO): NO